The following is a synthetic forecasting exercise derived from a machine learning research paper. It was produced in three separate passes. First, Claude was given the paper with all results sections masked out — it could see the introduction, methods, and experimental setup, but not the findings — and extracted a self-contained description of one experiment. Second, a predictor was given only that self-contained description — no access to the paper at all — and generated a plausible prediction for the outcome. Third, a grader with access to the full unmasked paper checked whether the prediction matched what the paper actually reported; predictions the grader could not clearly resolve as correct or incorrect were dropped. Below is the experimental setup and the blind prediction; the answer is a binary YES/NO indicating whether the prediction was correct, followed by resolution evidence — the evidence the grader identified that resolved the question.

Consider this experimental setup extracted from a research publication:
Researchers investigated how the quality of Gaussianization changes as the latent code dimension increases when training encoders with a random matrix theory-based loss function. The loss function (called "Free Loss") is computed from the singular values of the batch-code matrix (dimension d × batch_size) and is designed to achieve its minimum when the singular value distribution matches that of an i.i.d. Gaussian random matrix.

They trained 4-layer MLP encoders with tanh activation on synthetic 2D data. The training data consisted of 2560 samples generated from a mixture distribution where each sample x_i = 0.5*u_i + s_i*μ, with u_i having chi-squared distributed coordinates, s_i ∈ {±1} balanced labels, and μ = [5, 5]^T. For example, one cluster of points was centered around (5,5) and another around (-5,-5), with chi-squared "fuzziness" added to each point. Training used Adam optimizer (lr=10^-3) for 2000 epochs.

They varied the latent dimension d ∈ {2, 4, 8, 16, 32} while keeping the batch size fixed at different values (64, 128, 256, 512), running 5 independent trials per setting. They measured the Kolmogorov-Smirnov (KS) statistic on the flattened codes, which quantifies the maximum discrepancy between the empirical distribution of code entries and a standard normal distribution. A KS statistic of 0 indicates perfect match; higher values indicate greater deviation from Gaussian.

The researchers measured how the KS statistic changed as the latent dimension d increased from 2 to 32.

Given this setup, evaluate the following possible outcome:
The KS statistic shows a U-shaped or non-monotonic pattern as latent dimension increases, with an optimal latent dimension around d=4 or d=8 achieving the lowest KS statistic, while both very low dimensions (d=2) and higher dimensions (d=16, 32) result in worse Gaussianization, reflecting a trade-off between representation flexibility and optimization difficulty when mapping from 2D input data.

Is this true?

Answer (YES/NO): NO